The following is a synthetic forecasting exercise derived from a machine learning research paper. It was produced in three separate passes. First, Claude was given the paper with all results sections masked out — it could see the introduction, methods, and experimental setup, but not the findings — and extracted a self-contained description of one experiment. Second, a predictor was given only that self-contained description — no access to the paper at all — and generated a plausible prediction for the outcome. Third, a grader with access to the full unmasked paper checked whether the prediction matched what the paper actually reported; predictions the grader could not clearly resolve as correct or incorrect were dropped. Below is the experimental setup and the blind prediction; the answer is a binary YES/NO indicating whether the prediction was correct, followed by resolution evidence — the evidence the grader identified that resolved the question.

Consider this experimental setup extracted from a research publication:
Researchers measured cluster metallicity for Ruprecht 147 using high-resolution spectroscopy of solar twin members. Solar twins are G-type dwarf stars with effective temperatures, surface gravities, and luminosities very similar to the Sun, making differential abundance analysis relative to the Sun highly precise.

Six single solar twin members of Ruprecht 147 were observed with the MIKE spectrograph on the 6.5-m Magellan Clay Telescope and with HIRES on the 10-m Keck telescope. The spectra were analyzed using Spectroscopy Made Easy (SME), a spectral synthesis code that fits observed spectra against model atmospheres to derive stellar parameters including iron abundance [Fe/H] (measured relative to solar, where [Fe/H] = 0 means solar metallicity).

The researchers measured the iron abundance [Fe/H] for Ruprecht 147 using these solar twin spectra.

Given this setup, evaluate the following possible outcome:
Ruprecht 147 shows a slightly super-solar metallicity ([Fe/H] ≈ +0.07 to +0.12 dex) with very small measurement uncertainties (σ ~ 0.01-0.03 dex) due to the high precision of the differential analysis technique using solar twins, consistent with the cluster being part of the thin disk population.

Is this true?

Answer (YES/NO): YES